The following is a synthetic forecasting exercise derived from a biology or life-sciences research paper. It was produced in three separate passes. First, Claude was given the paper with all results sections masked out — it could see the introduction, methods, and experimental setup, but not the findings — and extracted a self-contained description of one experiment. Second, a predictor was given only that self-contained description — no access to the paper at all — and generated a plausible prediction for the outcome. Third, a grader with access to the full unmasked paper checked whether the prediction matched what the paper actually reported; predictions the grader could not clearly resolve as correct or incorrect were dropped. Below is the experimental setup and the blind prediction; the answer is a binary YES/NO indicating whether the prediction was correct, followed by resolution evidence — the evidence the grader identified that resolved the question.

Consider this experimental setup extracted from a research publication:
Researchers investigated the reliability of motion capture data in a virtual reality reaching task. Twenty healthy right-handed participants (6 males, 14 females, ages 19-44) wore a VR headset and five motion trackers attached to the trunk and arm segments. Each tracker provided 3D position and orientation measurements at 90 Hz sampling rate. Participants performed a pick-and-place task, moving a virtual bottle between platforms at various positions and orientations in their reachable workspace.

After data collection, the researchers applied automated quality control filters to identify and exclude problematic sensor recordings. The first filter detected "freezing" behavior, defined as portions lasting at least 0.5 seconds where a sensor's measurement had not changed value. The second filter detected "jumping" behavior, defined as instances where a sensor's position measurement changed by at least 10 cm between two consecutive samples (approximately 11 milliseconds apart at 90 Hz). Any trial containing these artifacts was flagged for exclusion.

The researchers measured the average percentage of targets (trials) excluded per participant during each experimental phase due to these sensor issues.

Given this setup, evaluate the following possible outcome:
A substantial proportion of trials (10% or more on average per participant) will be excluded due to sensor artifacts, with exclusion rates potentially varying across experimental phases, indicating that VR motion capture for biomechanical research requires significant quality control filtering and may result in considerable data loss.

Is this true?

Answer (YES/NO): NO